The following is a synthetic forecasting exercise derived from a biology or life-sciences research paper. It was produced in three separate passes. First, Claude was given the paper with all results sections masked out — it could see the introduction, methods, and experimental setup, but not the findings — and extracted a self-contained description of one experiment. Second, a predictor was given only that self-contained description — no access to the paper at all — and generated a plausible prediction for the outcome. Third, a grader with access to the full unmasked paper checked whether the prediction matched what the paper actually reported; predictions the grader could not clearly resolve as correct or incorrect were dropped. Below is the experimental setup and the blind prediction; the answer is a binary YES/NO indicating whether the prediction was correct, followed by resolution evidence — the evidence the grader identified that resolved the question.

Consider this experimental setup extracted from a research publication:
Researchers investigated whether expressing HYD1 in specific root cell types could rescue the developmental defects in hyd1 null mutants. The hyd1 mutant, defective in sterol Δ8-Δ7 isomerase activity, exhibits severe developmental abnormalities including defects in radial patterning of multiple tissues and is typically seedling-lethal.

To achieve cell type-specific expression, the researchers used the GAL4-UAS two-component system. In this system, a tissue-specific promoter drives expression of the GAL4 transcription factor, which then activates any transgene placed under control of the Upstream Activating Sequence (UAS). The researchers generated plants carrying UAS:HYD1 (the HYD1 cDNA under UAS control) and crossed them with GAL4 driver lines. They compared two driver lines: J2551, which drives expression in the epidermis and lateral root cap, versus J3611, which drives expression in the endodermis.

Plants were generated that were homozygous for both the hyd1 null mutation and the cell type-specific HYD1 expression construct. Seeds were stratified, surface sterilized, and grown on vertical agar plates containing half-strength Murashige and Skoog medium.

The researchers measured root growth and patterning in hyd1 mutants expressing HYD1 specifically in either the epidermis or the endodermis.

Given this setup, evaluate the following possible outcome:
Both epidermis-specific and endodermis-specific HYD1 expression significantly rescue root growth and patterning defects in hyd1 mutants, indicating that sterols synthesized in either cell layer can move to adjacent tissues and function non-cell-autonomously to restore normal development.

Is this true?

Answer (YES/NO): NO